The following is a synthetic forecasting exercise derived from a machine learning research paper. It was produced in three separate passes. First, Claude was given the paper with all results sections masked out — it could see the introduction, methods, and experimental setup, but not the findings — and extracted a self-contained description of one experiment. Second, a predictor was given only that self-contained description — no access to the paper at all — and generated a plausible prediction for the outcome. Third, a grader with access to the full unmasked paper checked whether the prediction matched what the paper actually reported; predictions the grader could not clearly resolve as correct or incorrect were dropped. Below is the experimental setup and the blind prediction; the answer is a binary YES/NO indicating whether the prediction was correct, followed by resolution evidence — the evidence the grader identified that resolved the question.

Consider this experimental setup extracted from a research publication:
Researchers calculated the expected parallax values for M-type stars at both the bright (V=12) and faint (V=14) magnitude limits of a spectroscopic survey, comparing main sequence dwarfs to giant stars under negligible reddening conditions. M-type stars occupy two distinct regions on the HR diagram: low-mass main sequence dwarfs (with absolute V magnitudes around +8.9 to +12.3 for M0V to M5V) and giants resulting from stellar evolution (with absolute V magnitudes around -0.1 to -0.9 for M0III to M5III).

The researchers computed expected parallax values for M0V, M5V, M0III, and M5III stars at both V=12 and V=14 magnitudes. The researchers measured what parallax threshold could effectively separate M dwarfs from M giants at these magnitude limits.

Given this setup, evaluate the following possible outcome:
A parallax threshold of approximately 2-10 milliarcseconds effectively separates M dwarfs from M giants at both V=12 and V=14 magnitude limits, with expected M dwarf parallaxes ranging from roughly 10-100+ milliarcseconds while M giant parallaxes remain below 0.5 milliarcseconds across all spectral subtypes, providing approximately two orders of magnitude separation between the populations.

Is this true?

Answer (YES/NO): YES